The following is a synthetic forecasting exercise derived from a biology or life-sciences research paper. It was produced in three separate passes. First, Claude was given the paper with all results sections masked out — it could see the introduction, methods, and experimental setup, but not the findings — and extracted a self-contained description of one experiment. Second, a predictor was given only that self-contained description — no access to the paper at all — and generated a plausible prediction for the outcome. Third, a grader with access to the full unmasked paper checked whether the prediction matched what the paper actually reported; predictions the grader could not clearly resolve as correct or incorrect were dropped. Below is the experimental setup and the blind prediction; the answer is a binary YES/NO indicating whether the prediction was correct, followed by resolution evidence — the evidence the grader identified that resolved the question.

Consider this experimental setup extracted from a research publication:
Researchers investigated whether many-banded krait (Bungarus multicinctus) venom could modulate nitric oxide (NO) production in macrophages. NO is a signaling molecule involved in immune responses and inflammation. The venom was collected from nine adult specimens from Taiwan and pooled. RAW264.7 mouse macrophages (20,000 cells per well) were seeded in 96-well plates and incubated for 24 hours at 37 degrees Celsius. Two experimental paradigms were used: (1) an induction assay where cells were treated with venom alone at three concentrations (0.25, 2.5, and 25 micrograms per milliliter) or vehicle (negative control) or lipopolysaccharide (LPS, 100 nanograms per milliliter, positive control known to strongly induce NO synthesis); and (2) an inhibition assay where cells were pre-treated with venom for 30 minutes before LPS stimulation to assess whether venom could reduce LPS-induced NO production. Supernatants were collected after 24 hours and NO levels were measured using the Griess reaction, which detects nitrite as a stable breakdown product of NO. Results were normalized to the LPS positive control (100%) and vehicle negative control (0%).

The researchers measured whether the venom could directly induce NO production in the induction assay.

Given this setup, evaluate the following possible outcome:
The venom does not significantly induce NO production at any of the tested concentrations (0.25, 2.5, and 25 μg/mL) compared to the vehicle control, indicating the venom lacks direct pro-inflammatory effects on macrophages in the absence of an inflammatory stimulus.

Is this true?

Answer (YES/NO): YES